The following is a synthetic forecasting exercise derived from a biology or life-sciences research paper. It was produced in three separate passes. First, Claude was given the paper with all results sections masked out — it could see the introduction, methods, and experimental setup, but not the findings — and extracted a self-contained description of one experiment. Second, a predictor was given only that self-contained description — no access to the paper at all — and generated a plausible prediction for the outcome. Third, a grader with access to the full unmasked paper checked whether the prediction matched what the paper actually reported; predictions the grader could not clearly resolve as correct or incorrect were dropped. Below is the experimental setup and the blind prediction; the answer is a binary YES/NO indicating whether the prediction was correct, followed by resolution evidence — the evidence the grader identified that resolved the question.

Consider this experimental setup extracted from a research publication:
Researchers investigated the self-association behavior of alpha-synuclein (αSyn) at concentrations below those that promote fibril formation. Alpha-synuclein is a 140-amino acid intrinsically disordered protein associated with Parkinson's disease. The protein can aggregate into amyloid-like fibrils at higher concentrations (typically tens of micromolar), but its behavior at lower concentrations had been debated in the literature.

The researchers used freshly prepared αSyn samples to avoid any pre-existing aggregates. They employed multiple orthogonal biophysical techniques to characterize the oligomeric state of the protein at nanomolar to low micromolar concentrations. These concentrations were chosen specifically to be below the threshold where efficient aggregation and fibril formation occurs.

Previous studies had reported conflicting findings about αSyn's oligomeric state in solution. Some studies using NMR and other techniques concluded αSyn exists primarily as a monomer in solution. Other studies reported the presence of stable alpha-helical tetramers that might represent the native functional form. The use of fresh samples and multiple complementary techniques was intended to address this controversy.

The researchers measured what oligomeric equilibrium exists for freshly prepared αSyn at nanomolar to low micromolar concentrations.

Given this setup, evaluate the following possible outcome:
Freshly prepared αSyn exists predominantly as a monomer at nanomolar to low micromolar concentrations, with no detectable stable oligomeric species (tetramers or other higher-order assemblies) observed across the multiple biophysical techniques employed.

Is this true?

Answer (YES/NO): NO